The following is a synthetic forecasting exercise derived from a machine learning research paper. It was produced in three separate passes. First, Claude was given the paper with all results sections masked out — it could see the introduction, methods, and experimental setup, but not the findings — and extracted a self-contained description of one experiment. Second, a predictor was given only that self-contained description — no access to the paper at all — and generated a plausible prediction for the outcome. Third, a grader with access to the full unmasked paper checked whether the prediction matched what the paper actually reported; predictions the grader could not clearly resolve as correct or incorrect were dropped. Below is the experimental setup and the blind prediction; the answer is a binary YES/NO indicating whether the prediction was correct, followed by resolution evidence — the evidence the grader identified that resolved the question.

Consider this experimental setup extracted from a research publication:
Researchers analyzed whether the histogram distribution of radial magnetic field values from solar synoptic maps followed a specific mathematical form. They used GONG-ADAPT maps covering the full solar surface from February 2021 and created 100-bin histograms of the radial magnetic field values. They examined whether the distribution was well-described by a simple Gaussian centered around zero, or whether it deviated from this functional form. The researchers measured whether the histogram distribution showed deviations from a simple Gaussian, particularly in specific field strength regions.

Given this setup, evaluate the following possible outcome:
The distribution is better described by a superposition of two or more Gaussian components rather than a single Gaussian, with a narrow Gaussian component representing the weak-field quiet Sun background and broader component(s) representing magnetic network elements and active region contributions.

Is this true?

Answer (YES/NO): NO